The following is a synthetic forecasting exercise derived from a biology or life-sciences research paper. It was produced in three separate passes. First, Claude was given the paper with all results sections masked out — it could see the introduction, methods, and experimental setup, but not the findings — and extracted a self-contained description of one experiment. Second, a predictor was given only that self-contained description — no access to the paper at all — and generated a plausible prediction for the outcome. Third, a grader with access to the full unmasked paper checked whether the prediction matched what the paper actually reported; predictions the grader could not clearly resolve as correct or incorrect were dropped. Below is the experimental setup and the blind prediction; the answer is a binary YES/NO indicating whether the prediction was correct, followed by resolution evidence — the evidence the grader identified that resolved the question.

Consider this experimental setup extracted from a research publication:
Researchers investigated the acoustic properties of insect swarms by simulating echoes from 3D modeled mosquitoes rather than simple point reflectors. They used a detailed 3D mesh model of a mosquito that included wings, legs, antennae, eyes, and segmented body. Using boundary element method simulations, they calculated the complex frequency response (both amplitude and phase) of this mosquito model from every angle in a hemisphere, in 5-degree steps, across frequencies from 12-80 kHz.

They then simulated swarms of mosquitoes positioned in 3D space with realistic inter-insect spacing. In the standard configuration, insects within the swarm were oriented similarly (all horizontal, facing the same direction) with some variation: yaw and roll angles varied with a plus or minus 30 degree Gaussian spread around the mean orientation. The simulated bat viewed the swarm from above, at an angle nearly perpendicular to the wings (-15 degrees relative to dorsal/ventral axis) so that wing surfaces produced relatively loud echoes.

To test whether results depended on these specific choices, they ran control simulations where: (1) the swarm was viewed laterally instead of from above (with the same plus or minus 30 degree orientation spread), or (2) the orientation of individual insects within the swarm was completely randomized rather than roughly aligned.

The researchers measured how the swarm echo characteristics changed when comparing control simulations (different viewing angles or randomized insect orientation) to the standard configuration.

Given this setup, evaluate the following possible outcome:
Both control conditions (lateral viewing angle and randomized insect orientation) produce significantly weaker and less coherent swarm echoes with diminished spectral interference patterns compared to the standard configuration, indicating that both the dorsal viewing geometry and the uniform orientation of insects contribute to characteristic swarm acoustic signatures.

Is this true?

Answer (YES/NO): NO